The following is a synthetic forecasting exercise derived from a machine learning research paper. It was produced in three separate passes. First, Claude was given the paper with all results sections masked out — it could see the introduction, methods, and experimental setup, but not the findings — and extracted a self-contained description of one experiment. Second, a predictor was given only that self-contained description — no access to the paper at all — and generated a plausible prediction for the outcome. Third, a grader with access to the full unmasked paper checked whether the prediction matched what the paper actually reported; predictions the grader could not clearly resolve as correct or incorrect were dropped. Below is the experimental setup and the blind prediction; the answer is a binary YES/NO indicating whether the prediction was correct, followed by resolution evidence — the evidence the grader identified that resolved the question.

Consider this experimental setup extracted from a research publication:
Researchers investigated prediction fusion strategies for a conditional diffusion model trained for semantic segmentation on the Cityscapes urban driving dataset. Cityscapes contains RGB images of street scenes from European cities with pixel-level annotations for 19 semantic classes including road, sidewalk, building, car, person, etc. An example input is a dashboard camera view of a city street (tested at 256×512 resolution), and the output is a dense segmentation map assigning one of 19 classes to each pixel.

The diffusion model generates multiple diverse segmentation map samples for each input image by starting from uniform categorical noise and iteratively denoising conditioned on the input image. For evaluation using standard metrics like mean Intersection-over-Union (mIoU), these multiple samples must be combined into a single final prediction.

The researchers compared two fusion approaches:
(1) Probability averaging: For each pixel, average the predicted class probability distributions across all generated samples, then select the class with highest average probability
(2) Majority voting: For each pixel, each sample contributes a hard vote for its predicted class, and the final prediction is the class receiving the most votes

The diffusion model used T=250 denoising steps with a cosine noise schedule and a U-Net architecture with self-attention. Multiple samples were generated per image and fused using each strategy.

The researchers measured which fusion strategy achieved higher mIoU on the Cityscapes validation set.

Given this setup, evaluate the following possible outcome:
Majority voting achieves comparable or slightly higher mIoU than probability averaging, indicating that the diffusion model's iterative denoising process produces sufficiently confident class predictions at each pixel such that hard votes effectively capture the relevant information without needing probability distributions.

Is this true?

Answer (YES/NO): NO